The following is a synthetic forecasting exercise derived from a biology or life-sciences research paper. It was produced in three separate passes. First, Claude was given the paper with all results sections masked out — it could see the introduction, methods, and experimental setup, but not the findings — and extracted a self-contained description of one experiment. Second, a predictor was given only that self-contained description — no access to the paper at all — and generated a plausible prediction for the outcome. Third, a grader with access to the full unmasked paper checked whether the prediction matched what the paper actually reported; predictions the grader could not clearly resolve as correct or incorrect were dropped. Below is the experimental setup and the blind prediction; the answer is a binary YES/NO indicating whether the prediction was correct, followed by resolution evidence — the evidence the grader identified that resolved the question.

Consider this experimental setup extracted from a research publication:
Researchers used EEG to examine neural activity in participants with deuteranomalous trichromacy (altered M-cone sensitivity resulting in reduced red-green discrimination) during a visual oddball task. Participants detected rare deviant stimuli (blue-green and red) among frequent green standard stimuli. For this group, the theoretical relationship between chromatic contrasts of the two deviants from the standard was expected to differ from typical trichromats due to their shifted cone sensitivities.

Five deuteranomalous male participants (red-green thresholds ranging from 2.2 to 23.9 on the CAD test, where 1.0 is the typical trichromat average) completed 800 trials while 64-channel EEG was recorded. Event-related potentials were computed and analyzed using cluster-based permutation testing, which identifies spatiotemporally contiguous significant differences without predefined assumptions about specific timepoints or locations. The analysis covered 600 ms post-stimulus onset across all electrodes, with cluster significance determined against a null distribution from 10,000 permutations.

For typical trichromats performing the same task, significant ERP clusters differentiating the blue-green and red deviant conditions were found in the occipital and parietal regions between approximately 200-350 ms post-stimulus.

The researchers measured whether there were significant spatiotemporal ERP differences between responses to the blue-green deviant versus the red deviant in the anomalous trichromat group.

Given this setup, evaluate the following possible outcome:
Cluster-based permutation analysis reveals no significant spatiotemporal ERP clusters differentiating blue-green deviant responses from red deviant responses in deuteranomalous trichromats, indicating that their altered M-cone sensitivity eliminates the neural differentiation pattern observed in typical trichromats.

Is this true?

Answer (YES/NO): YES